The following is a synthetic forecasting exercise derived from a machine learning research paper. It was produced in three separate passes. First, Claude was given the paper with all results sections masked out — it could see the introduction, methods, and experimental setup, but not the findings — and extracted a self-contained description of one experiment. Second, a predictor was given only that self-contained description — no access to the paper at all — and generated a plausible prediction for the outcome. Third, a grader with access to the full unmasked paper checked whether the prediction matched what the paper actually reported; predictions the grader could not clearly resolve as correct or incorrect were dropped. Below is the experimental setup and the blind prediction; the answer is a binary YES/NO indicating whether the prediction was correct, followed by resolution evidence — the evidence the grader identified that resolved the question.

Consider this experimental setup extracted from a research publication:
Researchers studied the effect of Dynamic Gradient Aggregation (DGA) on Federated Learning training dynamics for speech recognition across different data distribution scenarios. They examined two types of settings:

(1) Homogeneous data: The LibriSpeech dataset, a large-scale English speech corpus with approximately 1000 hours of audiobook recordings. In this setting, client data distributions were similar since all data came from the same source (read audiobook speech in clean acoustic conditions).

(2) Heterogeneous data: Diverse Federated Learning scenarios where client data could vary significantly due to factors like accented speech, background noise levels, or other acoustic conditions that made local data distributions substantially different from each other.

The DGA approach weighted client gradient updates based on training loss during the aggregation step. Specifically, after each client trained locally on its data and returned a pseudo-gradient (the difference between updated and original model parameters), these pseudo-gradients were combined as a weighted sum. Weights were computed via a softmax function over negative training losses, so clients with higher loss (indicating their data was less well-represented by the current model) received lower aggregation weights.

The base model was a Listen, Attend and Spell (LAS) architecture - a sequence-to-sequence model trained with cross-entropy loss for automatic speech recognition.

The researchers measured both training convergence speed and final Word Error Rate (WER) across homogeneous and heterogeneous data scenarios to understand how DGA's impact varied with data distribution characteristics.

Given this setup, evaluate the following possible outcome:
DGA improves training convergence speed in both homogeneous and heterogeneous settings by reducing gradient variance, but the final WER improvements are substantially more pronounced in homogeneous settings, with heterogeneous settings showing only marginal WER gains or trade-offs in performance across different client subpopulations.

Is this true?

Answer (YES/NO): NO